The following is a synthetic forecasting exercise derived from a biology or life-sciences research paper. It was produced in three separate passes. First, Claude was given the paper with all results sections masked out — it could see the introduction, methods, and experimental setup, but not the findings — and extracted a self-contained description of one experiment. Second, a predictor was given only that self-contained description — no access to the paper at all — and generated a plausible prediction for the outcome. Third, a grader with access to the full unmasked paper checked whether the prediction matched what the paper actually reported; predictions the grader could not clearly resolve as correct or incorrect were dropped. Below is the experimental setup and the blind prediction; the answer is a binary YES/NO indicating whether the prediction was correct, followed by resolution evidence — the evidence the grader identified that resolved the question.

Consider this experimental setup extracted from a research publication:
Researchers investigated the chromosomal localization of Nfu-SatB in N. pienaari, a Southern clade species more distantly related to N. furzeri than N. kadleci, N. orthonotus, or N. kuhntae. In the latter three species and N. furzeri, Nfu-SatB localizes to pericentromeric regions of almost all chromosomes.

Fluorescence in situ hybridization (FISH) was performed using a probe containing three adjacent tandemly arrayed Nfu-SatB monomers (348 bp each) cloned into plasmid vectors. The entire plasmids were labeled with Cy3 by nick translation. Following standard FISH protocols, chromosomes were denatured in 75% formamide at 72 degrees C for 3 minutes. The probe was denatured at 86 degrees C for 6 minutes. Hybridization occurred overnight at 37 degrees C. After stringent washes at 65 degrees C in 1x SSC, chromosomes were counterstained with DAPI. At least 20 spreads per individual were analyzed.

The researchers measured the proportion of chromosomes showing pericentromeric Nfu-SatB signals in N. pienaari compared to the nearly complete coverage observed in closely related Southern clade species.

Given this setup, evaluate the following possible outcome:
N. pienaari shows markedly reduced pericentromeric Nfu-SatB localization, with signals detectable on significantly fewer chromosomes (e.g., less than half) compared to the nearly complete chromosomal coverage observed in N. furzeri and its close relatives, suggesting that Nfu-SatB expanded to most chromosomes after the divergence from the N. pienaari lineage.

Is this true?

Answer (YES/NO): YES